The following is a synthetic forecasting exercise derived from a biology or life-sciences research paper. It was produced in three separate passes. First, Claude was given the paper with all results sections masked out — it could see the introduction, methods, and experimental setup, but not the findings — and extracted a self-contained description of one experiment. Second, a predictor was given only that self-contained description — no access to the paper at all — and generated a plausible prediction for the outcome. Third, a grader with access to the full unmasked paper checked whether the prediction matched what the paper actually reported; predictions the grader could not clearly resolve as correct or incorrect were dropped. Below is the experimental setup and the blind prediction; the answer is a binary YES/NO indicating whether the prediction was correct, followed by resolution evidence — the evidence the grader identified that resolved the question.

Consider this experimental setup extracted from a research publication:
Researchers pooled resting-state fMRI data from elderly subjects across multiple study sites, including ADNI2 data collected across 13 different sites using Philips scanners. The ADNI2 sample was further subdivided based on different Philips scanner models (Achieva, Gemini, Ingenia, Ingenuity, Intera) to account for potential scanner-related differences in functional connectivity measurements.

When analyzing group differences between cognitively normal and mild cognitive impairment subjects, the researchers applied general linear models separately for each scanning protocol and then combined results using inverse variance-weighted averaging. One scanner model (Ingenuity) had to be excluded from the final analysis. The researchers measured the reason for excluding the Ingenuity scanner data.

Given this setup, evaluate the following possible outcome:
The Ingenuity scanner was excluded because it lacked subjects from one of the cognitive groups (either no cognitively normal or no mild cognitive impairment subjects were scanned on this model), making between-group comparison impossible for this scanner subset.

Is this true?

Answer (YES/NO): NO